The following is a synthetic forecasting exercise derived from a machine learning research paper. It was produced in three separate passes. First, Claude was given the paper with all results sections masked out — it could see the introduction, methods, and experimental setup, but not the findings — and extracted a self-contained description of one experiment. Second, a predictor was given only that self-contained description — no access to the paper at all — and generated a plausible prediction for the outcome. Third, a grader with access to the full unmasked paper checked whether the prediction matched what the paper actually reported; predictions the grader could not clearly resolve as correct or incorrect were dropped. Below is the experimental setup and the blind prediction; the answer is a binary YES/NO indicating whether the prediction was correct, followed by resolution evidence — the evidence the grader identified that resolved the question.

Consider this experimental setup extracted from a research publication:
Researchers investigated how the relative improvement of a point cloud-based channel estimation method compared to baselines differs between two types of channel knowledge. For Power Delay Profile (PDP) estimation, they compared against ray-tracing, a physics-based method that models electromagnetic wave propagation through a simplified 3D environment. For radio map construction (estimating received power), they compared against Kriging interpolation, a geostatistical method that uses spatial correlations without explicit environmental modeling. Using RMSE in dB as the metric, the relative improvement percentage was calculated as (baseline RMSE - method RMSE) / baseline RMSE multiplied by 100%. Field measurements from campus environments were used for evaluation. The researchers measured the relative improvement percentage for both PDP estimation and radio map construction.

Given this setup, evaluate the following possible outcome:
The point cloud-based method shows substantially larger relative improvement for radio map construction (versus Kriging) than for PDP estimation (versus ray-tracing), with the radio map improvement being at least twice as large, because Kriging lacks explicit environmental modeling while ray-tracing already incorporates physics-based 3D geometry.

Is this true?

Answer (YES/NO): NO